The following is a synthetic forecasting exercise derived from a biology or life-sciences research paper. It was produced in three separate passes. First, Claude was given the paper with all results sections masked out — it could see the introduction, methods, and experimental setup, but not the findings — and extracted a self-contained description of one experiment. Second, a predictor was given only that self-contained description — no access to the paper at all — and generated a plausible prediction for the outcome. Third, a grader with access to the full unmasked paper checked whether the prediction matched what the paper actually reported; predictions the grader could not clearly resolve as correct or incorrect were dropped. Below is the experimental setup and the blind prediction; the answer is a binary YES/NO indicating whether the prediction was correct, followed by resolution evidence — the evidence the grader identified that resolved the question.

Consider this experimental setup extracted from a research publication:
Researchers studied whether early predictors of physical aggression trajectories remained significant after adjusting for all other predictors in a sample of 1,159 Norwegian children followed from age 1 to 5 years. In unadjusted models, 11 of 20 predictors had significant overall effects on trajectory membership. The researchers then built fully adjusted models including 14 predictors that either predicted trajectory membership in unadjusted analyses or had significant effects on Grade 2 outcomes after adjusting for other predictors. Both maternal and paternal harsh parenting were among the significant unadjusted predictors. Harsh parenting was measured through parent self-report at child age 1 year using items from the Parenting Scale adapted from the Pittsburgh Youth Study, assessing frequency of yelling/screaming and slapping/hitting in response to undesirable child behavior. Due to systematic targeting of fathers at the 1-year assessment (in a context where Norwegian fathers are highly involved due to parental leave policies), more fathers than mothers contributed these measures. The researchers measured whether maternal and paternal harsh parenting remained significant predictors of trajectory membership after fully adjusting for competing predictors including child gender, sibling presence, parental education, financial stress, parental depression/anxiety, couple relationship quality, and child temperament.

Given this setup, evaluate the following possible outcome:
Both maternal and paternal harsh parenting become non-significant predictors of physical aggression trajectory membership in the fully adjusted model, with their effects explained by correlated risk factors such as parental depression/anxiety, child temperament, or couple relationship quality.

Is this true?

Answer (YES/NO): NO